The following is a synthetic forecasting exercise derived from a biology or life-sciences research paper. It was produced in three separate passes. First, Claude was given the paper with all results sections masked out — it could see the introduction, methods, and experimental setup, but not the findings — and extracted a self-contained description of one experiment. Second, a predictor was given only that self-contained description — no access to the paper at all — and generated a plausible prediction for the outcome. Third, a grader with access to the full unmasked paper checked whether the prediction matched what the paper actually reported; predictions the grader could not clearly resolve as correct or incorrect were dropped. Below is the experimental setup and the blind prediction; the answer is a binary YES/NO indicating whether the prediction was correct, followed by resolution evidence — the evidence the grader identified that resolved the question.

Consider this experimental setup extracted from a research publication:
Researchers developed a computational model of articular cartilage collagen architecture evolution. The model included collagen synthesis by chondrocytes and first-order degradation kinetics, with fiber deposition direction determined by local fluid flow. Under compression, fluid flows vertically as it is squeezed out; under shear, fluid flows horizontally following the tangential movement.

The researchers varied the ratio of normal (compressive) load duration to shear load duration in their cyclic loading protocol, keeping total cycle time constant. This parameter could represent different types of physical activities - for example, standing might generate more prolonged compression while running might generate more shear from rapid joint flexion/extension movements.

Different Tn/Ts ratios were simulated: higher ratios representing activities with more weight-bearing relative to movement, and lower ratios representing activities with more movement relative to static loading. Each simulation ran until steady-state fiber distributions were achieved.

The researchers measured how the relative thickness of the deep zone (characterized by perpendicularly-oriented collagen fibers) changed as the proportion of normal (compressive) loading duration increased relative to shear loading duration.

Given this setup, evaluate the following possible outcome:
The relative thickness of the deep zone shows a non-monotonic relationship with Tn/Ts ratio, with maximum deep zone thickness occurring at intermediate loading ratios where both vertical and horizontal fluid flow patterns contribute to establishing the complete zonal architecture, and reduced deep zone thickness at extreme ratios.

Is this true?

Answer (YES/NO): NO